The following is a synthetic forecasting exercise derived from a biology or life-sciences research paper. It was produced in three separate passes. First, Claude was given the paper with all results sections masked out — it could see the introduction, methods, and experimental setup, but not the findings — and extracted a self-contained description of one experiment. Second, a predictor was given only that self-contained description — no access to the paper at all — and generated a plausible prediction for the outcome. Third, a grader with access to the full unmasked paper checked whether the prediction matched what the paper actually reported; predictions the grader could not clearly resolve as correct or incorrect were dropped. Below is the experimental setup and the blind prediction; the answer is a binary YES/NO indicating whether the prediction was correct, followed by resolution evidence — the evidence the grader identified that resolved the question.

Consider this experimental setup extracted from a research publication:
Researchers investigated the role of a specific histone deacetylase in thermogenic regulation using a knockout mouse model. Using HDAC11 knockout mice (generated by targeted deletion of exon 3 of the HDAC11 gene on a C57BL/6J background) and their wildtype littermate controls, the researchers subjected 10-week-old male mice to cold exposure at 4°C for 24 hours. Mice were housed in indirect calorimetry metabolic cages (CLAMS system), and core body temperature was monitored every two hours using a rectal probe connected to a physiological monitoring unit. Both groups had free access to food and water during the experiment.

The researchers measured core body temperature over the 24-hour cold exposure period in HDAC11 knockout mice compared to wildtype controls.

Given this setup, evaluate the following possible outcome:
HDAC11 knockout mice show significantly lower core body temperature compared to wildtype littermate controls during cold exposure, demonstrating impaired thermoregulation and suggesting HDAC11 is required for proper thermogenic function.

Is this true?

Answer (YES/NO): NO